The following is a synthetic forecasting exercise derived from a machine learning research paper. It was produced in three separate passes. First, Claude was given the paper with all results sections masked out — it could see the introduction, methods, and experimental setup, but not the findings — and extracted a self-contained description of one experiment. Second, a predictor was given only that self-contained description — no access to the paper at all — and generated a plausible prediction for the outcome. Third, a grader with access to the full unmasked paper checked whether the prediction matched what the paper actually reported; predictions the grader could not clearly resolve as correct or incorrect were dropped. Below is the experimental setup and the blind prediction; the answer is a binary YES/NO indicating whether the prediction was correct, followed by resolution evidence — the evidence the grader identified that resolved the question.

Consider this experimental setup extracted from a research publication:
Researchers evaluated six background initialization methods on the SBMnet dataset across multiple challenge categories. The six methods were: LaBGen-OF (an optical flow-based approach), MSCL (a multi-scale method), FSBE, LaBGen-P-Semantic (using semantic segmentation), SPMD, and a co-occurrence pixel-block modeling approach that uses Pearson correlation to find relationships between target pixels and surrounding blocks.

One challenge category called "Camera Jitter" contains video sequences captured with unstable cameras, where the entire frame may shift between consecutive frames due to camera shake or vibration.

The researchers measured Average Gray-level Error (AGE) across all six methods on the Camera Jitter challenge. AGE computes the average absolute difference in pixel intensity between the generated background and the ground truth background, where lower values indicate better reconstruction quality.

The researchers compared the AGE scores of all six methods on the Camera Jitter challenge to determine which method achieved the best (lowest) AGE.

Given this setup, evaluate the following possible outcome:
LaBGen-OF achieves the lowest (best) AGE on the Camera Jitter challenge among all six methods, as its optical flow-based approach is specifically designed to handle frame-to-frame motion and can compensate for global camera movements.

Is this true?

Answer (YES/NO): NO